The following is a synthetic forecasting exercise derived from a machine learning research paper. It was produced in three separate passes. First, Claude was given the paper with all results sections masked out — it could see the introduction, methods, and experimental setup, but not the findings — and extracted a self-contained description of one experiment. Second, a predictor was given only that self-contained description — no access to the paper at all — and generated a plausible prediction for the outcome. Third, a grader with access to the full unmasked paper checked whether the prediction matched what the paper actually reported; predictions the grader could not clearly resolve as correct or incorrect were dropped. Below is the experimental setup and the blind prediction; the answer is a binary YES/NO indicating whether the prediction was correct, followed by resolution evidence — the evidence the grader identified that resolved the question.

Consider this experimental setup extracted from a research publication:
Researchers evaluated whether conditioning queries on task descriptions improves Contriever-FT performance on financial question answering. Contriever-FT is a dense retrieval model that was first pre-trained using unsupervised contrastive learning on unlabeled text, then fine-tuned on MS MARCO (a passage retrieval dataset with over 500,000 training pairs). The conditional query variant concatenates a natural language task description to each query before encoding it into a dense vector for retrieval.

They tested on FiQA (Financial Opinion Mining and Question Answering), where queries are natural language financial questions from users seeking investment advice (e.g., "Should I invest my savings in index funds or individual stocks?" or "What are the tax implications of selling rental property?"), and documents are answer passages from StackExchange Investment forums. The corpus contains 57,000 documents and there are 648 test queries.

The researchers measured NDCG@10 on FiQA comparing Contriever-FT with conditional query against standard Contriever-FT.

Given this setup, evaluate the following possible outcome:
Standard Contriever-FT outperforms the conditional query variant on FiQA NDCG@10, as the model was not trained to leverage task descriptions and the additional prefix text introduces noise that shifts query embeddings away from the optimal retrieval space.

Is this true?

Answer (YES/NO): NO